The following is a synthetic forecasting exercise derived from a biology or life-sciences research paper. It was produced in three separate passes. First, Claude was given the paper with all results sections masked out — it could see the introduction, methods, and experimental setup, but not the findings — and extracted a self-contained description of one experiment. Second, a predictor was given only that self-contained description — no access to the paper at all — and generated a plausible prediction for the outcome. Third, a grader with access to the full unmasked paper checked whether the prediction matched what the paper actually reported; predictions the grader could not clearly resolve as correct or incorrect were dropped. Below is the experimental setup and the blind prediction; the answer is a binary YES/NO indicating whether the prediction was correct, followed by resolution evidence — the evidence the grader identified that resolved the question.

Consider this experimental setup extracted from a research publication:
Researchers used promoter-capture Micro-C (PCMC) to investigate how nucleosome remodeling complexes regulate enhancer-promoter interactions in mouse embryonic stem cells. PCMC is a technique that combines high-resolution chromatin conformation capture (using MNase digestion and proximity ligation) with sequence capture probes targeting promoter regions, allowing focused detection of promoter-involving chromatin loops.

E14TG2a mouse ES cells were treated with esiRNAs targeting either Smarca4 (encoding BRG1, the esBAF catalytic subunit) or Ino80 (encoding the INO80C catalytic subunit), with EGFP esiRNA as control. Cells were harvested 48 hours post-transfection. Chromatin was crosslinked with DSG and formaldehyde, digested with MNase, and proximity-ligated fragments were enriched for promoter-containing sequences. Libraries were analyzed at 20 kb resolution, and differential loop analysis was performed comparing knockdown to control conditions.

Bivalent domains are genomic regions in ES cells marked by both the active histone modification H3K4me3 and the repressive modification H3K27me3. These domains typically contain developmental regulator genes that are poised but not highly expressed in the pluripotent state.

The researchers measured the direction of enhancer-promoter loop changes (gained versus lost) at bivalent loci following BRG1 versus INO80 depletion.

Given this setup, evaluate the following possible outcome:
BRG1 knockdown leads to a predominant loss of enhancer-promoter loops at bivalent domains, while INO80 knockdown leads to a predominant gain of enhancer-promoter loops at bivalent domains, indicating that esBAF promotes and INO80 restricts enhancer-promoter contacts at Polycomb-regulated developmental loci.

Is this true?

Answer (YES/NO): YES